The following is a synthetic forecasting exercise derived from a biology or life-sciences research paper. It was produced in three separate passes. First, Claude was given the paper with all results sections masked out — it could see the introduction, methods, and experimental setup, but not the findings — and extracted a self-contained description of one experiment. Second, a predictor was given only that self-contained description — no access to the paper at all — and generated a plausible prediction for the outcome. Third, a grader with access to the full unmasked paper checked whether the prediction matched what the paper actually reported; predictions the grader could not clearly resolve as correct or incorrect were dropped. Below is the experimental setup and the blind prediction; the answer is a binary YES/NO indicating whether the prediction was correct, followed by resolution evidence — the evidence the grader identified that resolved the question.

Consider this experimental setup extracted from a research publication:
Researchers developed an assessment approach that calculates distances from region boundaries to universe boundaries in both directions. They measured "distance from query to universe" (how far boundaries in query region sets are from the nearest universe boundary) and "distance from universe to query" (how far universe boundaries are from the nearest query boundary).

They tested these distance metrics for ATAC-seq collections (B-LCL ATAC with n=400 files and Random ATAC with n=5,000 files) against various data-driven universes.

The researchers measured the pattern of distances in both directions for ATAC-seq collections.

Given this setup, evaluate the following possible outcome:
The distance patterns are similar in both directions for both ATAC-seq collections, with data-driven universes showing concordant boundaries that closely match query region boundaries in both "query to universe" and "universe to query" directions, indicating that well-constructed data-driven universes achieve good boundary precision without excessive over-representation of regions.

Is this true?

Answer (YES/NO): NO